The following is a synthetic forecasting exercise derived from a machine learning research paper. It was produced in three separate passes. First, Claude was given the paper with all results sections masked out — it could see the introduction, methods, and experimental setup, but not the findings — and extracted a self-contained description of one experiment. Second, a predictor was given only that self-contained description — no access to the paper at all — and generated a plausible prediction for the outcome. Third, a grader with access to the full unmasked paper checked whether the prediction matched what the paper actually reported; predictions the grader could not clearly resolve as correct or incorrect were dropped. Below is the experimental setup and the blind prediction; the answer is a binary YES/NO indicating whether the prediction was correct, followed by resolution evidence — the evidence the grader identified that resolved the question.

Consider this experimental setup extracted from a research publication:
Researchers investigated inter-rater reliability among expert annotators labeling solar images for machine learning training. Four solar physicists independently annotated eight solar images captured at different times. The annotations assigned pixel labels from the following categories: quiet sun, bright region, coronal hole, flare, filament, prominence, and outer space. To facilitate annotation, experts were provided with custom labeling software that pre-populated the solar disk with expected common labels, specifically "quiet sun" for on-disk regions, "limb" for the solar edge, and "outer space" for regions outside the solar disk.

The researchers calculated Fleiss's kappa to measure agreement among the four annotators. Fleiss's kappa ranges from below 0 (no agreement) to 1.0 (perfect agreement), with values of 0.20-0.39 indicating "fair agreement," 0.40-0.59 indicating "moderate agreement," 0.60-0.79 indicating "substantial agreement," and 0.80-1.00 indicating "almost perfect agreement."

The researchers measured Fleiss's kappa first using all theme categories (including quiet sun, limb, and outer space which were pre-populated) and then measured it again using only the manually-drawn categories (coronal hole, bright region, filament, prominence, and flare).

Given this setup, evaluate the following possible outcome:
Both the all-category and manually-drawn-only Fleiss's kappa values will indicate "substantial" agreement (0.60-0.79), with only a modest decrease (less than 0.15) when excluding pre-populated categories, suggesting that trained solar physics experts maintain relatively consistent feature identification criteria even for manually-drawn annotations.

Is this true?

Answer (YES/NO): NO